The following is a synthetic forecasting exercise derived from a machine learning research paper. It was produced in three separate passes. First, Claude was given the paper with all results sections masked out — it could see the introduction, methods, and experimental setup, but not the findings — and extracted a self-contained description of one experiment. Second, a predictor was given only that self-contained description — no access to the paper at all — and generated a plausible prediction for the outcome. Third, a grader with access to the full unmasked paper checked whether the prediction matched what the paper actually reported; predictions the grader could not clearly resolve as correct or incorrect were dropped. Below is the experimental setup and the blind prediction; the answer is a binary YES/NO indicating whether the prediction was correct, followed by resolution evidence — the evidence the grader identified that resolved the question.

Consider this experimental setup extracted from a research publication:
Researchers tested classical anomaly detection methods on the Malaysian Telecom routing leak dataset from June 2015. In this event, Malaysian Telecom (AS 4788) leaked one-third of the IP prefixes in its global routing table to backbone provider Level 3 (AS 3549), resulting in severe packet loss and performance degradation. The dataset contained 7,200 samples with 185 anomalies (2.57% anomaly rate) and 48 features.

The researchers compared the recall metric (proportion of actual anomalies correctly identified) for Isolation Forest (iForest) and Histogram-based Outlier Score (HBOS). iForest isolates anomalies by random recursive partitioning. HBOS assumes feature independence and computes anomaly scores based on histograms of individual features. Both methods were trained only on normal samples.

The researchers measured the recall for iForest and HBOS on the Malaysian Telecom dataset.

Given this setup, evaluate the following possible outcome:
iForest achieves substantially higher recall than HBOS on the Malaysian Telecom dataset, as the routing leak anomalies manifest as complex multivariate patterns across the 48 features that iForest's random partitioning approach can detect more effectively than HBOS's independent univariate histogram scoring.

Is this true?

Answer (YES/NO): YES